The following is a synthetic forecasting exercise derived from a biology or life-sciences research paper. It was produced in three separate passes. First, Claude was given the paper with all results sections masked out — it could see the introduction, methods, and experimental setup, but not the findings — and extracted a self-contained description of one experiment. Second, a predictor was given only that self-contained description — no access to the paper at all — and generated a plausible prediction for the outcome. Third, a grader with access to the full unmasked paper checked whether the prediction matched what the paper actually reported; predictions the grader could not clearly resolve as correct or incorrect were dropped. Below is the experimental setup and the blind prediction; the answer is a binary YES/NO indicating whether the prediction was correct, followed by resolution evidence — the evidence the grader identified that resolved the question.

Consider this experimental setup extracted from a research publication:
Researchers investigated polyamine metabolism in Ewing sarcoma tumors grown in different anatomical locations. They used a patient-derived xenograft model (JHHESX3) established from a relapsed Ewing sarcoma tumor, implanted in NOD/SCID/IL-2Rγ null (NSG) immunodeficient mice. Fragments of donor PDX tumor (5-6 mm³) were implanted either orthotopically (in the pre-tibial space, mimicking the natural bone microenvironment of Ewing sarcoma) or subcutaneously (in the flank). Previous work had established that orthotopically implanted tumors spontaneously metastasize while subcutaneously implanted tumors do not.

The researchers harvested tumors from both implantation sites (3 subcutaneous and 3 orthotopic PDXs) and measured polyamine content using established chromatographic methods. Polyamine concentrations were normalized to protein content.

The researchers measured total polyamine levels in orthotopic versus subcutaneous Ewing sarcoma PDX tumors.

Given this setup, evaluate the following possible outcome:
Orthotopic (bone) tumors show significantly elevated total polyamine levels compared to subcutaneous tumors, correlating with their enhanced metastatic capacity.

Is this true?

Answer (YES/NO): NO